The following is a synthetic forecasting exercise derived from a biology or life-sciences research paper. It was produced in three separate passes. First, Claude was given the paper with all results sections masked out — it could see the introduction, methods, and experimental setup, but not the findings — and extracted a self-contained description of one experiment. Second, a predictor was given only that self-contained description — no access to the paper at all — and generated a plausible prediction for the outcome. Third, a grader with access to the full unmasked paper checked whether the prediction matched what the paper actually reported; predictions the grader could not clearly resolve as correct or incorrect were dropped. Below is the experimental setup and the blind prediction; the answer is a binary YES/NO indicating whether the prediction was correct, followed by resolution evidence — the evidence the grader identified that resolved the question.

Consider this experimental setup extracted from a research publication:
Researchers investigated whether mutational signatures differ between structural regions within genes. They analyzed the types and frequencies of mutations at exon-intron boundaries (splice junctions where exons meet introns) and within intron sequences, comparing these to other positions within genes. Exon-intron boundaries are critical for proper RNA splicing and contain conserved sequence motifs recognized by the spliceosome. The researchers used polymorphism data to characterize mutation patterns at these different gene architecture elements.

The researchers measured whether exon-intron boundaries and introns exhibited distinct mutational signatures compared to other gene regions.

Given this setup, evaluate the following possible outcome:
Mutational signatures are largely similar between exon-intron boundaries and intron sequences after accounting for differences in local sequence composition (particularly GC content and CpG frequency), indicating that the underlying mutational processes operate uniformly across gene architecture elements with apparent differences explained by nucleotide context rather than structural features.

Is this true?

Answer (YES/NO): NO